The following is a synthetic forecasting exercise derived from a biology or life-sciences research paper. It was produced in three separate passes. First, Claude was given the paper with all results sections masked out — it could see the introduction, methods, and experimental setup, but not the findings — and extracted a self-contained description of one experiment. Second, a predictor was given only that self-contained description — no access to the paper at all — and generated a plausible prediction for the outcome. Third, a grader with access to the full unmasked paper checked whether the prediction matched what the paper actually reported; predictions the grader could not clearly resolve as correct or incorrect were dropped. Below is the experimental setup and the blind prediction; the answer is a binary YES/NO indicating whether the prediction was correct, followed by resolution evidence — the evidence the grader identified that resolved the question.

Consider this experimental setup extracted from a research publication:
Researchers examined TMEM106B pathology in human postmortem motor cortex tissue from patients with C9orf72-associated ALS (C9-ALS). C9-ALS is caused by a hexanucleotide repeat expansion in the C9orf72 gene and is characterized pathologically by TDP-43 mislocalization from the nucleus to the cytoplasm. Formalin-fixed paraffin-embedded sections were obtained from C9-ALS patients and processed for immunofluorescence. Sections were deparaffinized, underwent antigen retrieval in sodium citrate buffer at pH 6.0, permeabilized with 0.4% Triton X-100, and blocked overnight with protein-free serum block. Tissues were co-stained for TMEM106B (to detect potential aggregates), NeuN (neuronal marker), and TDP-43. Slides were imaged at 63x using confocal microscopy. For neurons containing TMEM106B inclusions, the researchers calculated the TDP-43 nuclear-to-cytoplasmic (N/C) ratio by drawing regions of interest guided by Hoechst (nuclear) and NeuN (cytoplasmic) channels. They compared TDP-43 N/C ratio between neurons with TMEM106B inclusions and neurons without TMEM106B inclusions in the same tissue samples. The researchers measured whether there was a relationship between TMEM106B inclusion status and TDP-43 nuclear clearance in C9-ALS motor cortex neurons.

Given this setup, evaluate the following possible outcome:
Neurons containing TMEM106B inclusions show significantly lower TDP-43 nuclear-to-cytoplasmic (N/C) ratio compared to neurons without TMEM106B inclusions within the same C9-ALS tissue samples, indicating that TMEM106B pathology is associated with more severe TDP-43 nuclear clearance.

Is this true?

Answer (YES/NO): YES